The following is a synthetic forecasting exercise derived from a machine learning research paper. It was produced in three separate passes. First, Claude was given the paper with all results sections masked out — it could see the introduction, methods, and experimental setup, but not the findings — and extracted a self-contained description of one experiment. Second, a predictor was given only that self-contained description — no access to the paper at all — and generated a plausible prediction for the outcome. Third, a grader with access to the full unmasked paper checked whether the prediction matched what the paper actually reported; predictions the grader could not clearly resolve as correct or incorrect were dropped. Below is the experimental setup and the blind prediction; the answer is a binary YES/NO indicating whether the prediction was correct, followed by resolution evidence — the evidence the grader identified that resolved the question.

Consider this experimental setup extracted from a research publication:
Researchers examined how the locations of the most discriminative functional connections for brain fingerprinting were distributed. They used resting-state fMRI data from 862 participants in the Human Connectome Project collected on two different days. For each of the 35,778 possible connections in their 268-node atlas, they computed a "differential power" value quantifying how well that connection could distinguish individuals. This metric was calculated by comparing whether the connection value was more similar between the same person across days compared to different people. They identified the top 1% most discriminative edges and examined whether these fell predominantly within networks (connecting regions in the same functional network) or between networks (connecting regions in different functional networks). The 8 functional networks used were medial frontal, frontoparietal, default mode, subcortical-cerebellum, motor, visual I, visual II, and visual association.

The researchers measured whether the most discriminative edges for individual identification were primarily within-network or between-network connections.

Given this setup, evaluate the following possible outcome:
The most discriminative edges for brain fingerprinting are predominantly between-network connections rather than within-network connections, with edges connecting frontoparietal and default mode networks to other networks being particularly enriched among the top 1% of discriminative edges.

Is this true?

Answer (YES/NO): NO